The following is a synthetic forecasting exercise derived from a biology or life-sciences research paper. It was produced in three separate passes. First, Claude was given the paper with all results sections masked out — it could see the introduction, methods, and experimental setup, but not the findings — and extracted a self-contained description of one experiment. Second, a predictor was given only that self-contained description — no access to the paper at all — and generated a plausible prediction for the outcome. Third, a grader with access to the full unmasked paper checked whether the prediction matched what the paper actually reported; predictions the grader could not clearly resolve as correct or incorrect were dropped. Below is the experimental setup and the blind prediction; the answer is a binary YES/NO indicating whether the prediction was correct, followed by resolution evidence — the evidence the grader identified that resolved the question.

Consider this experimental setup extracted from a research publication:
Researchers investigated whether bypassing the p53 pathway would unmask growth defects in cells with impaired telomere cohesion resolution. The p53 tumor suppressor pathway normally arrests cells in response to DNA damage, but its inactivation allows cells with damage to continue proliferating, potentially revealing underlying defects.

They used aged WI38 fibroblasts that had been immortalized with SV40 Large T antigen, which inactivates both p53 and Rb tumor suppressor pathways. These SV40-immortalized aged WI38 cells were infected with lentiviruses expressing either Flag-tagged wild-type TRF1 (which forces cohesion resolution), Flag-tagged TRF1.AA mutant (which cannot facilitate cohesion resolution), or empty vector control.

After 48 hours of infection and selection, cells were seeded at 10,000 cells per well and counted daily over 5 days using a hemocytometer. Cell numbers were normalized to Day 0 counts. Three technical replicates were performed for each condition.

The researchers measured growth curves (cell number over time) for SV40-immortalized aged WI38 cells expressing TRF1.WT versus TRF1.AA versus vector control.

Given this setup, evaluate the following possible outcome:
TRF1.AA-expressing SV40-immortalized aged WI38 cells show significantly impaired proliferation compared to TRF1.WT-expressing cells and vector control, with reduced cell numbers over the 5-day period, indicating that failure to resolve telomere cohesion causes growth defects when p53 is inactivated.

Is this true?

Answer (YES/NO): NO